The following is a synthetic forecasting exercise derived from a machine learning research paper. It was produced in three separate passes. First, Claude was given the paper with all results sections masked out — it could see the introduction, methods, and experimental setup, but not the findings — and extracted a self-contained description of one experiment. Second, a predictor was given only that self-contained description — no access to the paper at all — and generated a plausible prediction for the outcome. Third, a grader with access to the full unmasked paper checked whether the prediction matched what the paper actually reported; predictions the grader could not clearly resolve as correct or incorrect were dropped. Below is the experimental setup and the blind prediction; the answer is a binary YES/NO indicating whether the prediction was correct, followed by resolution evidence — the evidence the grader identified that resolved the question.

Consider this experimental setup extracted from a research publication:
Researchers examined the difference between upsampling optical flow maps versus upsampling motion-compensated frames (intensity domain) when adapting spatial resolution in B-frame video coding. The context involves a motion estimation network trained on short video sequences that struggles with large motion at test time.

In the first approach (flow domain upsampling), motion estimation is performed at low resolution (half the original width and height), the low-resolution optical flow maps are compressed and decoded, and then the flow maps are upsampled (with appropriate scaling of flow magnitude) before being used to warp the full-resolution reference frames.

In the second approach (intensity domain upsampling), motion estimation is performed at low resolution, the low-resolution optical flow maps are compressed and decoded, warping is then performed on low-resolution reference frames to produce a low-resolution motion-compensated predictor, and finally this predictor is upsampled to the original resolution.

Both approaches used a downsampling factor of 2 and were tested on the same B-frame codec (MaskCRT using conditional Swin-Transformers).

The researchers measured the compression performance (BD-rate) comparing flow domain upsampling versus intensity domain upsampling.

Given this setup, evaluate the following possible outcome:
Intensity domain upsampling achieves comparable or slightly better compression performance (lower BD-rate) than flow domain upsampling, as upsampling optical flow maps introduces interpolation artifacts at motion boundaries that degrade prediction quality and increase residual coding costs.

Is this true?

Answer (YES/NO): NO